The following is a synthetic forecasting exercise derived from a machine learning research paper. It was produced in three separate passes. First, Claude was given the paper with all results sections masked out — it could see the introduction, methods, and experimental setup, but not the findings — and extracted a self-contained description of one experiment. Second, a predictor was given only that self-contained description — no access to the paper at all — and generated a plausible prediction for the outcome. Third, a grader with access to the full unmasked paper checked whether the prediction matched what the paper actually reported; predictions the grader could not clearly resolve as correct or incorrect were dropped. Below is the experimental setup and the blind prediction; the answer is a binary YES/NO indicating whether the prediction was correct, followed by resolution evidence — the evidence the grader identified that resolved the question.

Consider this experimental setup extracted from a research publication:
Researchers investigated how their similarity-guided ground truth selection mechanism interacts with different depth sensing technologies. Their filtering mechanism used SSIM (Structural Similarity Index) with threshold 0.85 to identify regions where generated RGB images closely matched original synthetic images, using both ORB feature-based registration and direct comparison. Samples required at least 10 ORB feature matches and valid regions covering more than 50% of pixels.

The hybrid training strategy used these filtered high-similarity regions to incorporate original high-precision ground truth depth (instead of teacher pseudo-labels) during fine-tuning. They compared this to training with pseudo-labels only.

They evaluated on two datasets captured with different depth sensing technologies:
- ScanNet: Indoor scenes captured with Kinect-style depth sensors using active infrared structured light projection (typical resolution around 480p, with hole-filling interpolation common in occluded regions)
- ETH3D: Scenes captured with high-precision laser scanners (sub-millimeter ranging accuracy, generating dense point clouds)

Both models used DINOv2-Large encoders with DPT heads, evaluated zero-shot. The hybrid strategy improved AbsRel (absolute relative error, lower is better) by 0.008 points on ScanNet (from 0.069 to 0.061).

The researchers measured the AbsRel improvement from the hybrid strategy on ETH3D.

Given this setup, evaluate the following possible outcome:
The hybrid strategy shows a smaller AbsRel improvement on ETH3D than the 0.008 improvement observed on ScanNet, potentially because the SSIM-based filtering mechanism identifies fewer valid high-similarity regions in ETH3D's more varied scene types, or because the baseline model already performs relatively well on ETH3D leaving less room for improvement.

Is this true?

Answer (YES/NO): YES